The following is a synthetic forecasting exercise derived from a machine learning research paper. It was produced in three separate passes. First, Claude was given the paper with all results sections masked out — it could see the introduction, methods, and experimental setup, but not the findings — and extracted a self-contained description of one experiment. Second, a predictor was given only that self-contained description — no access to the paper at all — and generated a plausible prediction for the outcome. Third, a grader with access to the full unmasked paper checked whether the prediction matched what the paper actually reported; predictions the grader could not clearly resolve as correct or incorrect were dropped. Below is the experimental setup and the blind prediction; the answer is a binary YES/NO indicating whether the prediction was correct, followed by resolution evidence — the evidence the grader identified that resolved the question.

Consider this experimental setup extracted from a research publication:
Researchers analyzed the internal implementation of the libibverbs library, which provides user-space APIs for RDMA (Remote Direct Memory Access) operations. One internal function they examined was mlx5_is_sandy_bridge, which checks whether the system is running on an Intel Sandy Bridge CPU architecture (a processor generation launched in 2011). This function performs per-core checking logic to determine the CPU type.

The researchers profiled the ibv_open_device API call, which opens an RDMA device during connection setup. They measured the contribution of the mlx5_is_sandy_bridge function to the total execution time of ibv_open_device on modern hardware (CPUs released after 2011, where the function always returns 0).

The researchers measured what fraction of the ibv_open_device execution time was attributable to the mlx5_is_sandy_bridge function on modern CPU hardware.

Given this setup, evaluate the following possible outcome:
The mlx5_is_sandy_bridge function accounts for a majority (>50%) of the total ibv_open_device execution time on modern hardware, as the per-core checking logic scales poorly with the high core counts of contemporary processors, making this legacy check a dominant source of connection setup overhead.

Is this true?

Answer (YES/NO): YES